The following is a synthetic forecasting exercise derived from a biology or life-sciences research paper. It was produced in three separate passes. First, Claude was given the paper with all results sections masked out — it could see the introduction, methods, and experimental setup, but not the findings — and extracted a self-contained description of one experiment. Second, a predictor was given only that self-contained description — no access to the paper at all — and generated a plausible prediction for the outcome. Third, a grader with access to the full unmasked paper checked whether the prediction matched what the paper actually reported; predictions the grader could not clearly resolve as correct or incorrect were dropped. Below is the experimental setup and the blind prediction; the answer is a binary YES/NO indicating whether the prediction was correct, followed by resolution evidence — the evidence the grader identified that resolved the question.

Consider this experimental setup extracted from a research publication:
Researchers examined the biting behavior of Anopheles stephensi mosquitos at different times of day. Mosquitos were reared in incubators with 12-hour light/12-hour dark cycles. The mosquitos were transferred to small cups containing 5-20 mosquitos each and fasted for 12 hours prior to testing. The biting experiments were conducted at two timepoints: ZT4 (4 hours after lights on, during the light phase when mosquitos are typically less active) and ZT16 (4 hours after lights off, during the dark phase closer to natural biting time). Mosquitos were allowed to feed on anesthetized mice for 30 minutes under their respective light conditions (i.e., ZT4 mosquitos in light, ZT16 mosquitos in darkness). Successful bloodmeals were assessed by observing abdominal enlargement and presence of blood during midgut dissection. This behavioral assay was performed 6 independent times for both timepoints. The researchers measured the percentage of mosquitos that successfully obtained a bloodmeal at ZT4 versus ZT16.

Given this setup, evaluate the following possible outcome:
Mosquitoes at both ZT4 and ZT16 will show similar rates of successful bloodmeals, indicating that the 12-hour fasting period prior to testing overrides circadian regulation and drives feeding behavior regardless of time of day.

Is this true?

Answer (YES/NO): NO